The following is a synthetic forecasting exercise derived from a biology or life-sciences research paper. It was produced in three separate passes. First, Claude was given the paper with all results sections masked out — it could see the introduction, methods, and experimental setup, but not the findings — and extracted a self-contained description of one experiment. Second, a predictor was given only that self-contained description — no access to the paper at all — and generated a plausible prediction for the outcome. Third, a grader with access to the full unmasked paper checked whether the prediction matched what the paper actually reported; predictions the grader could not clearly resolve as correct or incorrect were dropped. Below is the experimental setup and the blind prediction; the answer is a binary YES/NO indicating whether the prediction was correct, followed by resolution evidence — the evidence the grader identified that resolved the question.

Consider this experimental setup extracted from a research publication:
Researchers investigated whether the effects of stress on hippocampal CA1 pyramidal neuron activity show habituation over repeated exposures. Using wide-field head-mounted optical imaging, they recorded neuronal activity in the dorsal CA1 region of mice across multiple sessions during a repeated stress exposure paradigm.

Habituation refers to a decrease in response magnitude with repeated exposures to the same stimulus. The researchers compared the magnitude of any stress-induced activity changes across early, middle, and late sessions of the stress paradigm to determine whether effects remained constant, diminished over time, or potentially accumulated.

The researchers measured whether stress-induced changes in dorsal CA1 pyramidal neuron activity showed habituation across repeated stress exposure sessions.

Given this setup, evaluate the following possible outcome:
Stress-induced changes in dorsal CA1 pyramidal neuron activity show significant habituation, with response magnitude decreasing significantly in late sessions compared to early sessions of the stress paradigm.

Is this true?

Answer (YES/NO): NO